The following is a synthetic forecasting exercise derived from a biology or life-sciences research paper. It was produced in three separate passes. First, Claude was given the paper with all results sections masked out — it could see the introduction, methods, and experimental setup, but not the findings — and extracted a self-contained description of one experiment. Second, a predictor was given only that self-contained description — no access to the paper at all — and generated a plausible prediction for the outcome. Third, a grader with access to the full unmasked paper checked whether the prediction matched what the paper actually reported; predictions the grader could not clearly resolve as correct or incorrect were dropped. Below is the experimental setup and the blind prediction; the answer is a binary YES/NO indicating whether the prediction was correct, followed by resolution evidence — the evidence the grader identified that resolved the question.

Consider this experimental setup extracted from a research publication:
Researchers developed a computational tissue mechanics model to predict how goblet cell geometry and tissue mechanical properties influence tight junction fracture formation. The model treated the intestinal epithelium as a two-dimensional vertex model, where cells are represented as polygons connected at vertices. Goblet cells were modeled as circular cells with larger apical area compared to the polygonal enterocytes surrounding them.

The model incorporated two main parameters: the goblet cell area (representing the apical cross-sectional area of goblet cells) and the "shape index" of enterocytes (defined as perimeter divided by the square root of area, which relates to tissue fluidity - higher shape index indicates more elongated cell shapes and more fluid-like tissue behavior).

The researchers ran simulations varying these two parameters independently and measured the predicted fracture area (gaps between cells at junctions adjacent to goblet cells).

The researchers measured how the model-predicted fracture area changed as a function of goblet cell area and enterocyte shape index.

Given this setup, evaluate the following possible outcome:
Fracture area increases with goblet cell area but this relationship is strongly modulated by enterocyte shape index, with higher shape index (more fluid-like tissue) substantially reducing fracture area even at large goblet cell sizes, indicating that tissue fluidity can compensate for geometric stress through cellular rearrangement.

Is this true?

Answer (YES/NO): YES